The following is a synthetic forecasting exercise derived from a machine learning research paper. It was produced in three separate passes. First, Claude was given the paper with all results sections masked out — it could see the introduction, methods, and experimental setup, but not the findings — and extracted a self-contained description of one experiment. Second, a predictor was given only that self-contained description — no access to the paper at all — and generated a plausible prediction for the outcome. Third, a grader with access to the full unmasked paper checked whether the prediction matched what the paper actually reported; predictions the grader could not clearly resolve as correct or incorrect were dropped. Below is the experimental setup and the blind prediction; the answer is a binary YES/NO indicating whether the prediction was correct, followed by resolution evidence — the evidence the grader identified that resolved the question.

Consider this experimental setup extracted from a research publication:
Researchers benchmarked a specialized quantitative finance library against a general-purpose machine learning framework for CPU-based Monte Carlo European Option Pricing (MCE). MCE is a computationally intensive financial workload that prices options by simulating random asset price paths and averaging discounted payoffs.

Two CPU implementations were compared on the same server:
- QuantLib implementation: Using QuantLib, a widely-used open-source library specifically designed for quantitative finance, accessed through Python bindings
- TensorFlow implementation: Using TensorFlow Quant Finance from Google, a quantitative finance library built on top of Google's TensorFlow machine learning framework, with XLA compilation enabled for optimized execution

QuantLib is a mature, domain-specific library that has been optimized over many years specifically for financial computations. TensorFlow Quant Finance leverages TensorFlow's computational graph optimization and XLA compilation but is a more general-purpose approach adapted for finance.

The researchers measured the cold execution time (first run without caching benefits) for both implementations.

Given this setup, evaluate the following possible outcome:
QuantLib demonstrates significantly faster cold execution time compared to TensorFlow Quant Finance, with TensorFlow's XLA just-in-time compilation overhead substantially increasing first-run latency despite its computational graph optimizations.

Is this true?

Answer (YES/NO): YES